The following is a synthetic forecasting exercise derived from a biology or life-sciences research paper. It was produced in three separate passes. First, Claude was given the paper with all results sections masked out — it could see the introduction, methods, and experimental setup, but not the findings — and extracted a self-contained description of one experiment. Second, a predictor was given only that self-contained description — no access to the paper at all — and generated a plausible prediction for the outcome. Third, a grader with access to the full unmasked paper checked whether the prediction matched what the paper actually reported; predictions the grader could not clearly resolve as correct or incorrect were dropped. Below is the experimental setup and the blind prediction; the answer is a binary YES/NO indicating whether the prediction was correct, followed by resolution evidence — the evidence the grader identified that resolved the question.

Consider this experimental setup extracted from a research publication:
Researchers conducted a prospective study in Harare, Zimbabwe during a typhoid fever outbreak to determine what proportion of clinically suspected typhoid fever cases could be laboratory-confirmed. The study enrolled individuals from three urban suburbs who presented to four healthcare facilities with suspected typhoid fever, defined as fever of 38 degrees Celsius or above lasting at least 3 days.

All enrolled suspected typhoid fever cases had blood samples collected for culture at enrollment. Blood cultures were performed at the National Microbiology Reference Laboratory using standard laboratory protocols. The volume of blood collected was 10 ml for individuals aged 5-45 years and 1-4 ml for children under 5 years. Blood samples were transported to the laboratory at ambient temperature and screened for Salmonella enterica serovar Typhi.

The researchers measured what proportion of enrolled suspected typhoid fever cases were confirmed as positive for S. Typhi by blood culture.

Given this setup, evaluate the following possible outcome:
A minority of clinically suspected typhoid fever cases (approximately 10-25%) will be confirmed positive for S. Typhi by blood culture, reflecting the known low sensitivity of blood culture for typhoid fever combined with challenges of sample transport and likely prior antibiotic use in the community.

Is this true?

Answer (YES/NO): NO